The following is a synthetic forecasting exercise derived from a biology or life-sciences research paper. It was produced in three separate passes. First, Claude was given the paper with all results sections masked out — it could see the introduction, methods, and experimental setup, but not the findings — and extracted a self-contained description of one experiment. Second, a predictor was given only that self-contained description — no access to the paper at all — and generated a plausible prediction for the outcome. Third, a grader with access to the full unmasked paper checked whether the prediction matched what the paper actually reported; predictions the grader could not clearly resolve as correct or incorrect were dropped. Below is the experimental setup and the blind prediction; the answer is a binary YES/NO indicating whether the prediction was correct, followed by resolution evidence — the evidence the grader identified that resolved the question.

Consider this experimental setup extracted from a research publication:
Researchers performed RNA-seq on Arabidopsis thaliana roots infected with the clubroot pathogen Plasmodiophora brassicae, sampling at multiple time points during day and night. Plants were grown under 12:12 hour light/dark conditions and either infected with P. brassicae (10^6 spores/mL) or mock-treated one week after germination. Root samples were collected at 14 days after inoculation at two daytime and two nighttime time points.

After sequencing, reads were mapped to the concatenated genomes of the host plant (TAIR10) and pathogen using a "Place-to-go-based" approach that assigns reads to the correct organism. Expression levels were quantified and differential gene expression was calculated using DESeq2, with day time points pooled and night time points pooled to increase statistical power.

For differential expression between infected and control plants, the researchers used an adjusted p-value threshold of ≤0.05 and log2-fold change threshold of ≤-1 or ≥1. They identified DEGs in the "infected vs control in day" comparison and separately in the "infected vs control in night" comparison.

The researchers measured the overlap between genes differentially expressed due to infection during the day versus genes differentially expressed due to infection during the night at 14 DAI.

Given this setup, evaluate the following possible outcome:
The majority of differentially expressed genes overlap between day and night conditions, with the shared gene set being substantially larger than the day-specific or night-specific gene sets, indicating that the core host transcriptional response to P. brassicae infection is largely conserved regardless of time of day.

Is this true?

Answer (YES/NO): NO